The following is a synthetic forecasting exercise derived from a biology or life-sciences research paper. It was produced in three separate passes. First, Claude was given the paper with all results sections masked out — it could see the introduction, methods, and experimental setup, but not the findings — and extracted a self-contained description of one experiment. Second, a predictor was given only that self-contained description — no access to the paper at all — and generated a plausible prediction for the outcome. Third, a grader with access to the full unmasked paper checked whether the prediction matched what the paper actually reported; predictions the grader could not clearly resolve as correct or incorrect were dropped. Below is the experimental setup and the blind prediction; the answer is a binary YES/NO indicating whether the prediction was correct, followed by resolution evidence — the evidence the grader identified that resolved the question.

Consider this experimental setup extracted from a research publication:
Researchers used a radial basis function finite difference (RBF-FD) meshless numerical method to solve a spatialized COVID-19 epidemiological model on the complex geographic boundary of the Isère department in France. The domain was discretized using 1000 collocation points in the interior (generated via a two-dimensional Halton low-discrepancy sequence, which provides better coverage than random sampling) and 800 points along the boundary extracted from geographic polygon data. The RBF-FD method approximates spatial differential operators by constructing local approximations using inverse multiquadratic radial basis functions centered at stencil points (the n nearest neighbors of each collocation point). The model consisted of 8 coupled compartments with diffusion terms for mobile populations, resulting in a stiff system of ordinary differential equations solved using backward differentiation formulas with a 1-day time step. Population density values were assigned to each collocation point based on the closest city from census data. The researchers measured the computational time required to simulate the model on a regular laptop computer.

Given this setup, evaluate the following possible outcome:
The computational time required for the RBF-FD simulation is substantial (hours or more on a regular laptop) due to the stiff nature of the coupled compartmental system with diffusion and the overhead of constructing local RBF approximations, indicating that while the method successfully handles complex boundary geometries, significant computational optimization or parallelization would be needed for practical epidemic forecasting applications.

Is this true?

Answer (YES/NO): NO